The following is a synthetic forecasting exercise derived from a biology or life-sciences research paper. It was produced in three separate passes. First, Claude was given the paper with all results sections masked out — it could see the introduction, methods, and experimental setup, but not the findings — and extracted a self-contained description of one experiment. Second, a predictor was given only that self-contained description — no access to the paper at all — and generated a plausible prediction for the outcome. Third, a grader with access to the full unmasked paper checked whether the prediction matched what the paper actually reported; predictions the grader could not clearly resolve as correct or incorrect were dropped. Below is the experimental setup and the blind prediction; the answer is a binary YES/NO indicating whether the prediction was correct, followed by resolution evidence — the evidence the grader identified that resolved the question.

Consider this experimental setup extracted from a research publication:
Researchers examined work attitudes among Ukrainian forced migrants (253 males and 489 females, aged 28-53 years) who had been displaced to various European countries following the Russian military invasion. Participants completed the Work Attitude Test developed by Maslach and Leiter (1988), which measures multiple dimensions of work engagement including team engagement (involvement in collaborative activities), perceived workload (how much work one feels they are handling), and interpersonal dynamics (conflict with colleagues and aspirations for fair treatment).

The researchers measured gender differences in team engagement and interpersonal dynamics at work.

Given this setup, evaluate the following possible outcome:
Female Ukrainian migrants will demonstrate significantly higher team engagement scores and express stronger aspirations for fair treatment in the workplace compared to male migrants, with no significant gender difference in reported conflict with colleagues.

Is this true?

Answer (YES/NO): NO